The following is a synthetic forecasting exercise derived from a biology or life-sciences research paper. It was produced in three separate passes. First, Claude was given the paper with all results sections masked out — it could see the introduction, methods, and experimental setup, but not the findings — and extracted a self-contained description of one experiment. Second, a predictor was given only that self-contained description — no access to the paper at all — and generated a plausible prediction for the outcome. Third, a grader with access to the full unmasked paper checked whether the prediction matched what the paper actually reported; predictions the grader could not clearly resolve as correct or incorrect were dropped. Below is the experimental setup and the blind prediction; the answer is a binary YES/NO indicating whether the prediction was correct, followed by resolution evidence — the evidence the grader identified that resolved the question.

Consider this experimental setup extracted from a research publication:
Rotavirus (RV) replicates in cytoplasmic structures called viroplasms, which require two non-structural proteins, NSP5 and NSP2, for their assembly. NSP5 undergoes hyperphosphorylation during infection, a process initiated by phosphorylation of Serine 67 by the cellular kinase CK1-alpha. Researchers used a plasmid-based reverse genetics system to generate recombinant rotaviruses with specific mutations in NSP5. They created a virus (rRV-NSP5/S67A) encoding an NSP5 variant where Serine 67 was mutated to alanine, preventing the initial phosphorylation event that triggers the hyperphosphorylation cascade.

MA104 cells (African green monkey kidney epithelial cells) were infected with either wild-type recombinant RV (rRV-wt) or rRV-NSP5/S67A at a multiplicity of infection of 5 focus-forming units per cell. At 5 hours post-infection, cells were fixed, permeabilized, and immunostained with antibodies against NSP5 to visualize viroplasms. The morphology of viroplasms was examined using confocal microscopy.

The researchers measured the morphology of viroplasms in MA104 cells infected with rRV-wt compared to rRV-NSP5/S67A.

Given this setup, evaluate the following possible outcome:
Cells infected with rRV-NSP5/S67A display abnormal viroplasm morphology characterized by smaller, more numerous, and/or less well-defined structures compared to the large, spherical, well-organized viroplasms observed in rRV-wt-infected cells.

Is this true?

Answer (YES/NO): YES